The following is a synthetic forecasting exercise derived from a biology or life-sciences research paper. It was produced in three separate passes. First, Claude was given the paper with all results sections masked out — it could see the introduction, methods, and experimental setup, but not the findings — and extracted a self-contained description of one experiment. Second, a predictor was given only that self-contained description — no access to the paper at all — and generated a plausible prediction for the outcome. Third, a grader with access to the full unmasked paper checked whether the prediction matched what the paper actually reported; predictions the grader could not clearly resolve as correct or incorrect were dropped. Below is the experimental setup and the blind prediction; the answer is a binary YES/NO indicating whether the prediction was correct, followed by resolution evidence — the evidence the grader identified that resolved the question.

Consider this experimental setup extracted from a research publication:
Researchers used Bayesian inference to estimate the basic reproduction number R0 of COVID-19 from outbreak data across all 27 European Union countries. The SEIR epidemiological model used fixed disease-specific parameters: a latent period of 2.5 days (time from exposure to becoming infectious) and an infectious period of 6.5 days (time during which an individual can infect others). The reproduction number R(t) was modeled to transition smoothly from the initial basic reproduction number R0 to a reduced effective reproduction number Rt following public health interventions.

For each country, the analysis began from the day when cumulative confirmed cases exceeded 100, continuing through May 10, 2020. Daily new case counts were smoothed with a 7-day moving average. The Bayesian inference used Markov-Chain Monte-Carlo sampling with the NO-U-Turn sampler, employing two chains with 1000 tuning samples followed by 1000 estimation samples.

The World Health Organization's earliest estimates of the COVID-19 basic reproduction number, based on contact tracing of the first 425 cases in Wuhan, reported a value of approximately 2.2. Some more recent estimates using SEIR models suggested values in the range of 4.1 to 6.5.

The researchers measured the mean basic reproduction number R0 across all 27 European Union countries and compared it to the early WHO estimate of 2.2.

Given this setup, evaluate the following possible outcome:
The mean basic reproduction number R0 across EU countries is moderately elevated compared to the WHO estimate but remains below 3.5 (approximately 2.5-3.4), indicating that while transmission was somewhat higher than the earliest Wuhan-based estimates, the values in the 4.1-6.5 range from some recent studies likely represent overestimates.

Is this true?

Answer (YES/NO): NO